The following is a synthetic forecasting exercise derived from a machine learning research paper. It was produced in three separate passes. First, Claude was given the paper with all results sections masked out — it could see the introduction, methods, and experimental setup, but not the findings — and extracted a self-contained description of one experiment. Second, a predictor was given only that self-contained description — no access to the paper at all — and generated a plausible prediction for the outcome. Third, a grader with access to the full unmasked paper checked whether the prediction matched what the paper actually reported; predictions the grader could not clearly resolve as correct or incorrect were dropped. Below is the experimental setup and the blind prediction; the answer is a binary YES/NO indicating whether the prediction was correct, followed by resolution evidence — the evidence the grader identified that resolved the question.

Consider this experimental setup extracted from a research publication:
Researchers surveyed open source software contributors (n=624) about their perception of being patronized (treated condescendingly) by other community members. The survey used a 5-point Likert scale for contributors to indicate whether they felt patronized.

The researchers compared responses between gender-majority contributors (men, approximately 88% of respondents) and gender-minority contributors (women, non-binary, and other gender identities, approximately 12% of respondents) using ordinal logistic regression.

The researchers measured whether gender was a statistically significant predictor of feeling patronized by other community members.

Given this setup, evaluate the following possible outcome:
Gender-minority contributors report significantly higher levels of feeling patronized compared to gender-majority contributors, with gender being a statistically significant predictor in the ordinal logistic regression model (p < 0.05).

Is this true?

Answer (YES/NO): YES